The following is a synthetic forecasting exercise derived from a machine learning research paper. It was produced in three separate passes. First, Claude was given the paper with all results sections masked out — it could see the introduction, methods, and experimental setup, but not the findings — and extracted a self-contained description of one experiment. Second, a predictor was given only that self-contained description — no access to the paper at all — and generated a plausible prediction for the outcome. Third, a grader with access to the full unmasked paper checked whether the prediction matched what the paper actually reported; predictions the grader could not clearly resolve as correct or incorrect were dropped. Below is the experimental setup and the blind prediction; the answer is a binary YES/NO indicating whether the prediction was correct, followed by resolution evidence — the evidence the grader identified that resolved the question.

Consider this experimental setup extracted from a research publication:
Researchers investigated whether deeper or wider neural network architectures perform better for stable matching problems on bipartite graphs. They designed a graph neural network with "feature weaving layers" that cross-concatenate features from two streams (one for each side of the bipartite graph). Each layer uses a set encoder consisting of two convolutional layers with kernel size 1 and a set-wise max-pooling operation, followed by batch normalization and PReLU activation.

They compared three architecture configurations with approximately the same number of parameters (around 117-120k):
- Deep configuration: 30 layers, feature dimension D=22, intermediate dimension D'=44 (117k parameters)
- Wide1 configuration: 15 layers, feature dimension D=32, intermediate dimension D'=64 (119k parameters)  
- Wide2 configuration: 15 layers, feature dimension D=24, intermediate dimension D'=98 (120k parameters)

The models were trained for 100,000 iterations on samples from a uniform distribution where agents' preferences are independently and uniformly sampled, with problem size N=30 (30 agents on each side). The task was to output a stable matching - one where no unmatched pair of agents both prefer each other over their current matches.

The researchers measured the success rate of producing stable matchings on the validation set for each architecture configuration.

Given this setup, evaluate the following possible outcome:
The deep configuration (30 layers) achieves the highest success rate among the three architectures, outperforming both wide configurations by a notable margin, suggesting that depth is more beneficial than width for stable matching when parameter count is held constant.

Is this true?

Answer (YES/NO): YES